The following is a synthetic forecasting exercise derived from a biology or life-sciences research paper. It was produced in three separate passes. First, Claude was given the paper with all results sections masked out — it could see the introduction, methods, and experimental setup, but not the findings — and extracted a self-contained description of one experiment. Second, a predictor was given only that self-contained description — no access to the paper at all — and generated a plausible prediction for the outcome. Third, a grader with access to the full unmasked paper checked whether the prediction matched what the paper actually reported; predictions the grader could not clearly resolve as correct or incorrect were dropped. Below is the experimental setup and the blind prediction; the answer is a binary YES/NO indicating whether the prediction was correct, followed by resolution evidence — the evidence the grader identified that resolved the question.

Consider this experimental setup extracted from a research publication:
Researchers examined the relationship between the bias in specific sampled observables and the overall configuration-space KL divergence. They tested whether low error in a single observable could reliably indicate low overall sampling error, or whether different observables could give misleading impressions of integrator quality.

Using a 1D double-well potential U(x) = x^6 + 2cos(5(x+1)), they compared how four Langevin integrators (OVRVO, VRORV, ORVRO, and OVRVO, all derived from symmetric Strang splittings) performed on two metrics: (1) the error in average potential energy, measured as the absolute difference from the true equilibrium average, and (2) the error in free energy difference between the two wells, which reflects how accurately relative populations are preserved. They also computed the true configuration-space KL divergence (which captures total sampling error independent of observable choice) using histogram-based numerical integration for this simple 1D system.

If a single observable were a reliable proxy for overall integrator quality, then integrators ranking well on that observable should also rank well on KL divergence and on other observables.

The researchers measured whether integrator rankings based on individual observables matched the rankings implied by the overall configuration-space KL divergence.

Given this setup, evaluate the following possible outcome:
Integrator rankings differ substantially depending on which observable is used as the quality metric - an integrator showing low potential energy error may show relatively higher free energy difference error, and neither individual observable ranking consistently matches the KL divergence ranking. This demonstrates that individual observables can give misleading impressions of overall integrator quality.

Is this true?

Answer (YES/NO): YES